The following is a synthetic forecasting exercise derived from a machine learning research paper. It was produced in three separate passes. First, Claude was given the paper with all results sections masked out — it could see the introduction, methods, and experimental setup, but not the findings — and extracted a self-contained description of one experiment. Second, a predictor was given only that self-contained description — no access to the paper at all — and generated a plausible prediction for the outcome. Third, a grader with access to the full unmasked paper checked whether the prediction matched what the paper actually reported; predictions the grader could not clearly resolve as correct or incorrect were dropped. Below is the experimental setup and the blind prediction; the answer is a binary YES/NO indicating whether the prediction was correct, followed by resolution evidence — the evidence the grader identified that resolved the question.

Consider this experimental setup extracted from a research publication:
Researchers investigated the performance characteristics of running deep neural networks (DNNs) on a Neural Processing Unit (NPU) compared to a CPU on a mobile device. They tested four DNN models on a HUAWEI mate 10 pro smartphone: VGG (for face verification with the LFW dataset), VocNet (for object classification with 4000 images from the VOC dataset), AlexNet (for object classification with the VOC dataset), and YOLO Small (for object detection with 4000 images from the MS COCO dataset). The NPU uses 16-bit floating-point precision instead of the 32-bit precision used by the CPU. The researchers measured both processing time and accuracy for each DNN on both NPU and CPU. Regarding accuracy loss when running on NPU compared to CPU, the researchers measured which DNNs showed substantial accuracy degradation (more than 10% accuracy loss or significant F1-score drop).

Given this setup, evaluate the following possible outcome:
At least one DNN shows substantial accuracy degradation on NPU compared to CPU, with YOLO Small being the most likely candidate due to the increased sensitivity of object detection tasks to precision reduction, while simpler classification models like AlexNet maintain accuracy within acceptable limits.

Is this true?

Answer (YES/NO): NO